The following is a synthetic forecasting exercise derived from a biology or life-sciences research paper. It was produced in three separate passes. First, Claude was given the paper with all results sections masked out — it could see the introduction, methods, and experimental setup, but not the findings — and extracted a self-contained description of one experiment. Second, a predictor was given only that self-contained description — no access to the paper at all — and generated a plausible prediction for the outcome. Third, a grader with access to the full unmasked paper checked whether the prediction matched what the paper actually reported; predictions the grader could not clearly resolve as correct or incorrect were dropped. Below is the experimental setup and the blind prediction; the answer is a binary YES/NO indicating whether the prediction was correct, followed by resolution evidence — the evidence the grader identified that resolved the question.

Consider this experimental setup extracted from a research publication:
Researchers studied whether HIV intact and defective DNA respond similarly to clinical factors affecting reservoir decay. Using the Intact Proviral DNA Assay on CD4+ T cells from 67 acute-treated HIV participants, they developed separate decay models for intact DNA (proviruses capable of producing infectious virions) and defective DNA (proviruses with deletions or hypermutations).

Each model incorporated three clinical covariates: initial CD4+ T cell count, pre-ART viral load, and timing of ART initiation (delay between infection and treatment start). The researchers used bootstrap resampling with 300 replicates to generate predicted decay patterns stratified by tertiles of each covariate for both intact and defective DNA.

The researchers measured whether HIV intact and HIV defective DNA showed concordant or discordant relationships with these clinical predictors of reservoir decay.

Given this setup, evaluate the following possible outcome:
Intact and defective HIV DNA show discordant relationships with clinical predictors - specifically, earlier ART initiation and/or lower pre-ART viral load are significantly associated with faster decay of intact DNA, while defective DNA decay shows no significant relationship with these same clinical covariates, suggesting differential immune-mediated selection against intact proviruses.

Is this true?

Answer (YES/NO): NO